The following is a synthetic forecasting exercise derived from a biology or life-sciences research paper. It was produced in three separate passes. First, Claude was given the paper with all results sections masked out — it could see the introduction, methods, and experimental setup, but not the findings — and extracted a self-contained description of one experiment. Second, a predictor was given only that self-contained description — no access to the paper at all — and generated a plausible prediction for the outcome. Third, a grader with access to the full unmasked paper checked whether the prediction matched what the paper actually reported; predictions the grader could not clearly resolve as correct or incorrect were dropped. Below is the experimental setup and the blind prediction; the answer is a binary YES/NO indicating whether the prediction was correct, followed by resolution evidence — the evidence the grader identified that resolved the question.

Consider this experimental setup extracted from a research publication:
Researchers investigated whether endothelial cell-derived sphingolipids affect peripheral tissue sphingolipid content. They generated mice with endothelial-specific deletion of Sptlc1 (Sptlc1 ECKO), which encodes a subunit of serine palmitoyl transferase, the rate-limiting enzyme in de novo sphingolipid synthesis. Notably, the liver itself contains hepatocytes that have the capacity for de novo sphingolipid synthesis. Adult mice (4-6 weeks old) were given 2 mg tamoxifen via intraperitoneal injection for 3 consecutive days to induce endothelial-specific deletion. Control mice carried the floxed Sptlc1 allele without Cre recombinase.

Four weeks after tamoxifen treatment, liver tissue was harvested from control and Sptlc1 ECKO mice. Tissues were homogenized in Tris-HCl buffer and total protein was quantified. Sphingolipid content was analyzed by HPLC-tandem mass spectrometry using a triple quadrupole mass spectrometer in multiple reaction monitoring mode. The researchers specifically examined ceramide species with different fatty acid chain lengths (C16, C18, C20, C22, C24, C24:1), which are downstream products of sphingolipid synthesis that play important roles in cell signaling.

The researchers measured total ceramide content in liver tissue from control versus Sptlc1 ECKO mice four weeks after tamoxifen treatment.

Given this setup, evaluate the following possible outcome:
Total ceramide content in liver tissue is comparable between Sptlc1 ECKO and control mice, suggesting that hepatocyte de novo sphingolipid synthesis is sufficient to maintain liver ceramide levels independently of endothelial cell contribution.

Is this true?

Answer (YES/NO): NO